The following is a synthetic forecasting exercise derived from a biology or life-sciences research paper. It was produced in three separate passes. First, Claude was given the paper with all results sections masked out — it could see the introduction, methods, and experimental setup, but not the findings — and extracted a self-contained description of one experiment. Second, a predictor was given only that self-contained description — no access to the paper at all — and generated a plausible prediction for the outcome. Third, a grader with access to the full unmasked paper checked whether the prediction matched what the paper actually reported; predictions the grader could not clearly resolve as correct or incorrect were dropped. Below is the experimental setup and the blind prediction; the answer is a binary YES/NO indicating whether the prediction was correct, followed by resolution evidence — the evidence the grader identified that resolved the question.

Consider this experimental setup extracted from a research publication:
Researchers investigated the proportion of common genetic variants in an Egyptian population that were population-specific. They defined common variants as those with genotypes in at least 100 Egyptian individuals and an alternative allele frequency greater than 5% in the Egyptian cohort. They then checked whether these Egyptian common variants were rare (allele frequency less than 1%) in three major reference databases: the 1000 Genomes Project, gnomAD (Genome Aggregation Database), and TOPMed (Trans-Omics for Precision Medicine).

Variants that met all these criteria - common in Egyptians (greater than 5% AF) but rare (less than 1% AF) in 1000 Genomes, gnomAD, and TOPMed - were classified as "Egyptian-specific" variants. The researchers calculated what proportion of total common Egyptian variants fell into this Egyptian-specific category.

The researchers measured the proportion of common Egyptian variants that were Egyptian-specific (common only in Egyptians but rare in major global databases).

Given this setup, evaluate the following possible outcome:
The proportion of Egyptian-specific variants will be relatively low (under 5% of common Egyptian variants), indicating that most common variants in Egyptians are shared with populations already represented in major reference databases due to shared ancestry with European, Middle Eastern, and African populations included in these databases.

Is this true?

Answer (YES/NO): YES